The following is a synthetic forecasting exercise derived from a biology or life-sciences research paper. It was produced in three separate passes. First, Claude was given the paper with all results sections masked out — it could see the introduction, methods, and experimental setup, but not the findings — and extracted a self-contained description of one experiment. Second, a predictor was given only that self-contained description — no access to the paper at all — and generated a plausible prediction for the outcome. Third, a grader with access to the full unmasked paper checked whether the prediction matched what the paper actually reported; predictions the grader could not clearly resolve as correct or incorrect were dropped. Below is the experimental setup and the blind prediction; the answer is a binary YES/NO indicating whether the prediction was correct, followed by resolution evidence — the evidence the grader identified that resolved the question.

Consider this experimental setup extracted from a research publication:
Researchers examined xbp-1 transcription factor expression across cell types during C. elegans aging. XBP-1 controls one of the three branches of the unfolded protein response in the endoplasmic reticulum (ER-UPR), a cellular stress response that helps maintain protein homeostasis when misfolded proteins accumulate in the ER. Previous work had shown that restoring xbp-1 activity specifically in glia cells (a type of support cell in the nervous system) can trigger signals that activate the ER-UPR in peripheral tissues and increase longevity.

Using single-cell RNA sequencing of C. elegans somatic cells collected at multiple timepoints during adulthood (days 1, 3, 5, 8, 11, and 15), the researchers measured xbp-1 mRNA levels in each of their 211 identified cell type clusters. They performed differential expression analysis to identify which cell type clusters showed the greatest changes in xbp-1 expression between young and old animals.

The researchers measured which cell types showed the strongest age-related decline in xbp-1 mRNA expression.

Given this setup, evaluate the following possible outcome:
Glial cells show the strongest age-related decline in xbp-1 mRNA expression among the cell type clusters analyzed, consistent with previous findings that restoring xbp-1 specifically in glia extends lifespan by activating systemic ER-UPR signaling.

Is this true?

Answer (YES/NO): YES